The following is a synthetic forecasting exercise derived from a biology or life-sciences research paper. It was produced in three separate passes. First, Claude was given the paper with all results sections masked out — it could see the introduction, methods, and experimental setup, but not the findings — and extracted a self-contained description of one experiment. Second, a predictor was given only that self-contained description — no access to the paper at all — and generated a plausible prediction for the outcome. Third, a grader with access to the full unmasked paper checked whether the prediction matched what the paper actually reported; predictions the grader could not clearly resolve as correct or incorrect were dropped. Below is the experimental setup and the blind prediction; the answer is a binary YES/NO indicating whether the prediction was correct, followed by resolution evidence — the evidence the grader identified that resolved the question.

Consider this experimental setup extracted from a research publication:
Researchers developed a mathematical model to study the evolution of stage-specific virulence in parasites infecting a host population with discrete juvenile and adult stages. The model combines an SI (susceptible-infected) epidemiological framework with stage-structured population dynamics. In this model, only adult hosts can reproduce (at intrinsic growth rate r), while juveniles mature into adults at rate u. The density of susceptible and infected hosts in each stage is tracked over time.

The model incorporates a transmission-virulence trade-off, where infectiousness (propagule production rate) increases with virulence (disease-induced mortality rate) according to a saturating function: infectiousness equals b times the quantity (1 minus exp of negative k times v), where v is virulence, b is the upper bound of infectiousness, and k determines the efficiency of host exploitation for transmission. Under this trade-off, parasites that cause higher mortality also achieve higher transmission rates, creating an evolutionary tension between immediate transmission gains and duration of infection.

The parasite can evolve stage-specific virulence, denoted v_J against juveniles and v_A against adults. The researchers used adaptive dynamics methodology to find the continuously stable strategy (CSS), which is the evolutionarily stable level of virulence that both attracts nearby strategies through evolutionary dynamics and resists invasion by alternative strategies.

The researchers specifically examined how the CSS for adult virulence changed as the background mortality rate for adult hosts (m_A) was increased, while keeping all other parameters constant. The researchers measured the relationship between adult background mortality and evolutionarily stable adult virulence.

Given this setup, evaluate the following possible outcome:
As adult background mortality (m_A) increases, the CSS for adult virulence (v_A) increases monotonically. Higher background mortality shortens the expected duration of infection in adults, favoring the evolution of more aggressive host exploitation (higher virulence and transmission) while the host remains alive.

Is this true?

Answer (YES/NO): YES